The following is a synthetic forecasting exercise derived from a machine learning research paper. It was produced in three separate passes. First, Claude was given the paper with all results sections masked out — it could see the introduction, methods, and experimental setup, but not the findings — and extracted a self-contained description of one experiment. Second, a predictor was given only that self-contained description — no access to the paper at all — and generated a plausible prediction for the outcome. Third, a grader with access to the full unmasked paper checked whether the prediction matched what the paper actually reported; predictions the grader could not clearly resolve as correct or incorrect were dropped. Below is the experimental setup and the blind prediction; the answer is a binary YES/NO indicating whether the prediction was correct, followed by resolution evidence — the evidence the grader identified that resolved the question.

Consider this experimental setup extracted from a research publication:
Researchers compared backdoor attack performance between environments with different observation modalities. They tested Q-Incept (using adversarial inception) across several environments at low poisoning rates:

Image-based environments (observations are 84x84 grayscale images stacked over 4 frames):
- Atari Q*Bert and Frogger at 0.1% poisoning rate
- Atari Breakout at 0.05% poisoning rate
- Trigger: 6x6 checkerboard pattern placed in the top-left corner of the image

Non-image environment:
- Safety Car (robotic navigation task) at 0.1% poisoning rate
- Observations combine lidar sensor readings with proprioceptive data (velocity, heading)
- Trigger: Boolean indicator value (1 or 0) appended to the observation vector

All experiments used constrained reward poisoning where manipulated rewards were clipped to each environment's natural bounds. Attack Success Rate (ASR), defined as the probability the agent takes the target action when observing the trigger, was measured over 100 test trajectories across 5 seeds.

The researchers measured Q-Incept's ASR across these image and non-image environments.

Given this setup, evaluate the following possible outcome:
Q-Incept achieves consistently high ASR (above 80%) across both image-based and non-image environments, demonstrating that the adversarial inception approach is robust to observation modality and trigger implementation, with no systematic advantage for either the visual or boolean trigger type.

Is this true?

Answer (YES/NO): YES